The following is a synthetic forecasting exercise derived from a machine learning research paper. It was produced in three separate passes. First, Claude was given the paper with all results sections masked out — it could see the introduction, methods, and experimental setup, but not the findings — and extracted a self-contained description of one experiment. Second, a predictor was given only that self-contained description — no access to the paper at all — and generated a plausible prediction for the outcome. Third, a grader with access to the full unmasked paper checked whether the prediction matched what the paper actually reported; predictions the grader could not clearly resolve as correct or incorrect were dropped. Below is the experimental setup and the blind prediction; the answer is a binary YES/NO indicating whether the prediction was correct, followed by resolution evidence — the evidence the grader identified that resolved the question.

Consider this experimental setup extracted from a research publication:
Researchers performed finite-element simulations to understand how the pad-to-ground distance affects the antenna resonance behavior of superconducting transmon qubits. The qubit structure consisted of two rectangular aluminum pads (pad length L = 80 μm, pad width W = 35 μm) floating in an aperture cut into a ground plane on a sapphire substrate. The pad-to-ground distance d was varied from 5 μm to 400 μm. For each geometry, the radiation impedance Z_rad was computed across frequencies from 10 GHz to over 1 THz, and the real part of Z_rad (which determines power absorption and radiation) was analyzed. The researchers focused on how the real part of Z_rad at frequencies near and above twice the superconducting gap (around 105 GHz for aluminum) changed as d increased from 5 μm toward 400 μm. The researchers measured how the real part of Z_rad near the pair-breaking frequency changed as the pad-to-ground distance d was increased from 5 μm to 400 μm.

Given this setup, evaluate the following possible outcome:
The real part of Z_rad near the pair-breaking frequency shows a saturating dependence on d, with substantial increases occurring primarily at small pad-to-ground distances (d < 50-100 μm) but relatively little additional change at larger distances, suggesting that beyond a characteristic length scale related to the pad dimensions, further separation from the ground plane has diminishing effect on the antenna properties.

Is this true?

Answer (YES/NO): YES